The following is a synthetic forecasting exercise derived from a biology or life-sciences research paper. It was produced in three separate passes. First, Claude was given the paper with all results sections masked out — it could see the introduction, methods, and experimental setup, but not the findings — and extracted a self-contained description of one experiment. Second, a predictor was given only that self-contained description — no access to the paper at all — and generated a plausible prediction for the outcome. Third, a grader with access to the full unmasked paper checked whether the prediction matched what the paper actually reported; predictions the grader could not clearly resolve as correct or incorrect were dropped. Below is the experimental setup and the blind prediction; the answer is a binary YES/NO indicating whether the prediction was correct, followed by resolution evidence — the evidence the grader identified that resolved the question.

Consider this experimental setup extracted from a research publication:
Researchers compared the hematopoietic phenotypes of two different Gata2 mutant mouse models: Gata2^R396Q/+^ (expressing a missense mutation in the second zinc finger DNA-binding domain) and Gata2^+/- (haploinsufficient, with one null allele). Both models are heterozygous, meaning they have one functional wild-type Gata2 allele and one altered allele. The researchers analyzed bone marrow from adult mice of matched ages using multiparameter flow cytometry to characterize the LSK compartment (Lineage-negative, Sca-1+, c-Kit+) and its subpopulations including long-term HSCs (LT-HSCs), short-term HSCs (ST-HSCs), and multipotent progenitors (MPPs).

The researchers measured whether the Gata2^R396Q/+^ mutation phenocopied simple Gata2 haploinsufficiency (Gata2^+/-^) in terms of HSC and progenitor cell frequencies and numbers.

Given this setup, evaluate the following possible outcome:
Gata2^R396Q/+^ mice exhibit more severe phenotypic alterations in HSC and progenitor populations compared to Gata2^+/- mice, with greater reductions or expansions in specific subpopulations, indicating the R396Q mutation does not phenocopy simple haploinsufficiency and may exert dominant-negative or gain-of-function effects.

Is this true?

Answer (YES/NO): YES